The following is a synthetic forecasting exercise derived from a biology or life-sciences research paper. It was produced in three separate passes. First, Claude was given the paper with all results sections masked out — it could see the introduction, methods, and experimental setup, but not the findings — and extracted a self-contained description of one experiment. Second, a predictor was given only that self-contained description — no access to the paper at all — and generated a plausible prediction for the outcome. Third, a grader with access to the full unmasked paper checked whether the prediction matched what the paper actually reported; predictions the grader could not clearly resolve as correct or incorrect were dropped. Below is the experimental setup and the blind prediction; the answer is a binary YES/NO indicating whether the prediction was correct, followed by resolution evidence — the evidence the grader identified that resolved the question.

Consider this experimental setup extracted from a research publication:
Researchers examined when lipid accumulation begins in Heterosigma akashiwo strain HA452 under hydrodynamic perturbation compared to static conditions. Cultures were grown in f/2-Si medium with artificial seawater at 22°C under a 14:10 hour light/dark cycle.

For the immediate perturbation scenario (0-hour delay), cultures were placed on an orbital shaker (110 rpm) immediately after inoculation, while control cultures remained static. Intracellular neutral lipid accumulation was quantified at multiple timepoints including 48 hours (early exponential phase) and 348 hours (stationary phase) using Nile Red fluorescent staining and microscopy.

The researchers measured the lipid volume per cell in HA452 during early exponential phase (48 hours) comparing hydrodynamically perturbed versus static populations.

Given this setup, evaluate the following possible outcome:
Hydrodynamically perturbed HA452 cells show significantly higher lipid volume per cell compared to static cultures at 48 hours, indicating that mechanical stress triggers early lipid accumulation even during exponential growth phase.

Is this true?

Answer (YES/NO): NO